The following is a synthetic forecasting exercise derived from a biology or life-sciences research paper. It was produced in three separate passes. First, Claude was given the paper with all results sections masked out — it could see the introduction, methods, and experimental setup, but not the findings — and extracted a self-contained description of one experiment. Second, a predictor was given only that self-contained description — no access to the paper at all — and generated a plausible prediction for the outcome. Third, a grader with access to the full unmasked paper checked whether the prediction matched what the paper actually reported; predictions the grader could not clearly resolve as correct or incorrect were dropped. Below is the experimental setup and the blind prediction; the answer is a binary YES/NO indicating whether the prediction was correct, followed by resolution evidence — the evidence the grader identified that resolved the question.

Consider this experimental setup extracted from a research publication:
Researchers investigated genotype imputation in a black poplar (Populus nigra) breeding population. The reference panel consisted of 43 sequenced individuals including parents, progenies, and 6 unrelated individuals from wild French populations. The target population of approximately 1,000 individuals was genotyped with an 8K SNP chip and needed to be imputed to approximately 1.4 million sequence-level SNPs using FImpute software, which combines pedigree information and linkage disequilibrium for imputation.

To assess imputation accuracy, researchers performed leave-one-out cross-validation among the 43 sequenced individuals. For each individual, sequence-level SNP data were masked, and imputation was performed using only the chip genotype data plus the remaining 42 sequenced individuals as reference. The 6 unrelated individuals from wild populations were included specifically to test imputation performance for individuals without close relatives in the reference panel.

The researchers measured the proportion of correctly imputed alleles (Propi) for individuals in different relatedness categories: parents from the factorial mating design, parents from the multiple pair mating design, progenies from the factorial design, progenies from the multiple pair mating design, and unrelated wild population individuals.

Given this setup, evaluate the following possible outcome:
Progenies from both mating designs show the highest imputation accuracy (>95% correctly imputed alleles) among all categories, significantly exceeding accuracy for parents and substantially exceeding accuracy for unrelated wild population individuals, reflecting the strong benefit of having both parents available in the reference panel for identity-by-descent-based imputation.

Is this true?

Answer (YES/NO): NO